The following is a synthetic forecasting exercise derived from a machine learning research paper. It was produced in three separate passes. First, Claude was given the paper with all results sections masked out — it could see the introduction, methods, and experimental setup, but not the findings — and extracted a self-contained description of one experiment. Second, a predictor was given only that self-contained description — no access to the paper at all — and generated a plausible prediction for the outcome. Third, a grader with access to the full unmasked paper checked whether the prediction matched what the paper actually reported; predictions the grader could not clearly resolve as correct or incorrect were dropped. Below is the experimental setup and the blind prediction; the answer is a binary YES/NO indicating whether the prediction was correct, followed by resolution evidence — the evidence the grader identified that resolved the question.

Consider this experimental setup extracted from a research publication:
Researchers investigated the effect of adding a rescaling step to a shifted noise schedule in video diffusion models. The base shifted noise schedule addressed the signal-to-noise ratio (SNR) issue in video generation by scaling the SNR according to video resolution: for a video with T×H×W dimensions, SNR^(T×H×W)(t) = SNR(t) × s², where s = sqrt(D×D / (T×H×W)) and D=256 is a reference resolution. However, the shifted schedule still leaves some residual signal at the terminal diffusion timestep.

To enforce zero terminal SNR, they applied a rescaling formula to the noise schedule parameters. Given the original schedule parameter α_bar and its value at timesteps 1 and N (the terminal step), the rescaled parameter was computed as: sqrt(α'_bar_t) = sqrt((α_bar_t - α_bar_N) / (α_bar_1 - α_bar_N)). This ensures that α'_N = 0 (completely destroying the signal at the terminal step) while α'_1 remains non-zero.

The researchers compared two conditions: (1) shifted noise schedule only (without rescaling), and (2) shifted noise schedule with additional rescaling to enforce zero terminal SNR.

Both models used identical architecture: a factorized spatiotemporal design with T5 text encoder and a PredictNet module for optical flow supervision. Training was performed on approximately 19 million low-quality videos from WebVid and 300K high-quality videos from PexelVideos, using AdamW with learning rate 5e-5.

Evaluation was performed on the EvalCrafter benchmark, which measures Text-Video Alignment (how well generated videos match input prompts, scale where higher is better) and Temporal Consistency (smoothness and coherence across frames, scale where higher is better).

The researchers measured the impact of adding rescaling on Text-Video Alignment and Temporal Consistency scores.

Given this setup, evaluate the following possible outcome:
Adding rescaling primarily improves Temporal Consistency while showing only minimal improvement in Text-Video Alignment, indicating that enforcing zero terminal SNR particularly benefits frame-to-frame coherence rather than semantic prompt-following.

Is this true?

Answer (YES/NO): NO